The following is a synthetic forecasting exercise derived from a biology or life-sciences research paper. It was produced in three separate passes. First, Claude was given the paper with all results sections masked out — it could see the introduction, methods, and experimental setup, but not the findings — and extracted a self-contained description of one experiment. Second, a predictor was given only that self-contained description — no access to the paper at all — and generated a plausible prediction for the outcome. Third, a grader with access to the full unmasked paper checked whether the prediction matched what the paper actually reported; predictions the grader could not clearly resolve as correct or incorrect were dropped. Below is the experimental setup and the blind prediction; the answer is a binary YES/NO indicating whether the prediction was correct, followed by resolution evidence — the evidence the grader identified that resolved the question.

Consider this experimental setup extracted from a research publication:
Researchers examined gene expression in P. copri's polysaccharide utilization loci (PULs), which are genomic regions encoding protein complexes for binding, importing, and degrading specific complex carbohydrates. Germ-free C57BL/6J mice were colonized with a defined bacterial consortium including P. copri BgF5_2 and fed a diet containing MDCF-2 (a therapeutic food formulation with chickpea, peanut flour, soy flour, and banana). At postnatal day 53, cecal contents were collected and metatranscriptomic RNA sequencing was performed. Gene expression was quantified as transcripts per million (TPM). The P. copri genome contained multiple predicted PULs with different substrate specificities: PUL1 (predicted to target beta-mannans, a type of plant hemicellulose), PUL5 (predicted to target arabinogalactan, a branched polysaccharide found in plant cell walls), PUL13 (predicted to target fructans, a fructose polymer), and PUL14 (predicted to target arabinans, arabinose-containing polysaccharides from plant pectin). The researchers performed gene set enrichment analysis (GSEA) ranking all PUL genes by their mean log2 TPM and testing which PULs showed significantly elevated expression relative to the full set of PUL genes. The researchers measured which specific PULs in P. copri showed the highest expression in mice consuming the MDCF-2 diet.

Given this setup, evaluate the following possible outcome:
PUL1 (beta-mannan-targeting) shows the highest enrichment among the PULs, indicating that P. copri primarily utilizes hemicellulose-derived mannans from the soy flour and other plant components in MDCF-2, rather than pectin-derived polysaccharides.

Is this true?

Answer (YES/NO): NO